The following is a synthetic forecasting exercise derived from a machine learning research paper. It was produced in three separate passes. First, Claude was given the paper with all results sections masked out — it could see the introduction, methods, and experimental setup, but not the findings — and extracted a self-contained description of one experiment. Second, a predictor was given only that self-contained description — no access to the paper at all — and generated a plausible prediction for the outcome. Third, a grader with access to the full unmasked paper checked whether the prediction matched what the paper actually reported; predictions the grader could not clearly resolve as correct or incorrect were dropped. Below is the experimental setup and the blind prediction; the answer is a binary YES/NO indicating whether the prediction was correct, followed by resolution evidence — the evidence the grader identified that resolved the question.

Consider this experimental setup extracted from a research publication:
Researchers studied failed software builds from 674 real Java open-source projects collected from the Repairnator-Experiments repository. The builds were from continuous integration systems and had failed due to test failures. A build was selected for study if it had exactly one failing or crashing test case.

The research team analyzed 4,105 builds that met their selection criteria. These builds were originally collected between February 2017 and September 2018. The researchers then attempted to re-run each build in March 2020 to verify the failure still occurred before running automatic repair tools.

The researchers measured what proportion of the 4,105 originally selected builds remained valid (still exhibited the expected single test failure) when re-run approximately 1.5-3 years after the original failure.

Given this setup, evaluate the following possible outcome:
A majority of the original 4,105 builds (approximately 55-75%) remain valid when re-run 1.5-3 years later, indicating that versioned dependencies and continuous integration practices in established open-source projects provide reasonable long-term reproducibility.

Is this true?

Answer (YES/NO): NO